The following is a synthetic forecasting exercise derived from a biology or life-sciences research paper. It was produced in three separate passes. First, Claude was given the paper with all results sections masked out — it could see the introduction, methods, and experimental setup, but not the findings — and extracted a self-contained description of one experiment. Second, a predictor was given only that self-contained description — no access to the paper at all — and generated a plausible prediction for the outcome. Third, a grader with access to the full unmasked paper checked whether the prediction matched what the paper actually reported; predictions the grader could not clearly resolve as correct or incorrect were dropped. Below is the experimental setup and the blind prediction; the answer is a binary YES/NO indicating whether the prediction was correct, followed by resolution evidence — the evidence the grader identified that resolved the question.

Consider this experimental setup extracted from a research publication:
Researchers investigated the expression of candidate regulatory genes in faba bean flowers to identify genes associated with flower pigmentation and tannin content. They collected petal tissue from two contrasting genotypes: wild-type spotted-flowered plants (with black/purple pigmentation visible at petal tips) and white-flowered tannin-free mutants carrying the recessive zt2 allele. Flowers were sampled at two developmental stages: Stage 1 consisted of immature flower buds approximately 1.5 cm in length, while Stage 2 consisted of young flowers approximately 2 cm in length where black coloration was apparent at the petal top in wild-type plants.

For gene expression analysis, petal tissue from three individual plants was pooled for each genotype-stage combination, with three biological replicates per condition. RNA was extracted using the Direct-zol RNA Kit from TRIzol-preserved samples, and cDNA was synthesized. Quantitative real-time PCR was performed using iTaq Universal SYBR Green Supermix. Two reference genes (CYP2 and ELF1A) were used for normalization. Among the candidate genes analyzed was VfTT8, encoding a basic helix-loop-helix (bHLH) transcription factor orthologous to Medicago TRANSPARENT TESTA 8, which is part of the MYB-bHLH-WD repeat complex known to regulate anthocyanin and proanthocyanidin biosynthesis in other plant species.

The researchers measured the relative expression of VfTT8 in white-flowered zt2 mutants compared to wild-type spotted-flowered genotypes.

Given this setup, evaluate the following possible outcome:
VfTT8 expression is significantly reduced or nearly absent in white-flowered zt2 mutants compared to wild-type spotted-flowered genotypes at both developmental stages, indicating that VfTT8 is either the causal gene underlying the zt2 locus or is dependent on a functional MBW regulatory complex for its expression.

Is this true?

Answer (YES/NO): YES